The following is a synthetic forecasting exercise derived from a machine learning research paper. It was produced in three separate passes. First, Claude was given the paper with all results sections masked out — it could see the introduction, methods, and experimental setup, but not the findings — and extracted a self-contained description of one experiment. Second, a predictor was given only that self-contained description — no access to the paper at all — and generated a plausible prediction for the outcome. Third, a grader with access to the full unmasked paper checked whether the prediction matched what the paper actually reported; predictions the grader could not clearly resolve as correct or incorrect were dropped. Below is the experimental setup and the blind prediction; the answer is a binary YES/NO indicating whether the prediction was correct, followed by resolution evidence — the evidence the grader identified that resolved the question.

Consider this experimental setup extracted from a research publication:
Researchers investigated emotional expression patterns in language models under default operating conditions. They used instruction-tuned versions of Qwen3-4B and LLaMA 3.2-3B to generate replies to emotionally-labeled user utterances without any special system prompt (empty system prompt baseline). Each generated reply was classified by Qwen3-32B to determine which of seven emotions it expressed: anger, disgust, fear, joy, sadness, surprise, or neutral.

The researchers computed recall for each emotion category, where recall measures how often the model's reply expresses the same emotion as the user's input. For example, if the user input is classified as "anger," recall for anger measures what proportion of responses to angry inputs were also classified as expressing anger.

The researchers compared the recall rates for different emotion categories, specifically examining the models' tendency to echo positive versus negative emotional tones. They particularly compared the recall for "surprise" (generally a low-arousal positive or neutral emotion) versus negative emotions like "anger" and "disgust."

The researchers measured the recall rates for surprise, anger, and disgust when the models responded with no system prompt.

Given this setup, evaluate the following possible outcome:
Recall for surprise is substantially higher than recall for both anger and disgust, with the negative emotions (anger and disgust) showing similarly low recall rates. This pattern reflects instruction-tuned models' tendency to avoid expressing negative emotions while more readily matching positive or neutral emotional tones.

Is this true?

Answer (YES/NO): NO